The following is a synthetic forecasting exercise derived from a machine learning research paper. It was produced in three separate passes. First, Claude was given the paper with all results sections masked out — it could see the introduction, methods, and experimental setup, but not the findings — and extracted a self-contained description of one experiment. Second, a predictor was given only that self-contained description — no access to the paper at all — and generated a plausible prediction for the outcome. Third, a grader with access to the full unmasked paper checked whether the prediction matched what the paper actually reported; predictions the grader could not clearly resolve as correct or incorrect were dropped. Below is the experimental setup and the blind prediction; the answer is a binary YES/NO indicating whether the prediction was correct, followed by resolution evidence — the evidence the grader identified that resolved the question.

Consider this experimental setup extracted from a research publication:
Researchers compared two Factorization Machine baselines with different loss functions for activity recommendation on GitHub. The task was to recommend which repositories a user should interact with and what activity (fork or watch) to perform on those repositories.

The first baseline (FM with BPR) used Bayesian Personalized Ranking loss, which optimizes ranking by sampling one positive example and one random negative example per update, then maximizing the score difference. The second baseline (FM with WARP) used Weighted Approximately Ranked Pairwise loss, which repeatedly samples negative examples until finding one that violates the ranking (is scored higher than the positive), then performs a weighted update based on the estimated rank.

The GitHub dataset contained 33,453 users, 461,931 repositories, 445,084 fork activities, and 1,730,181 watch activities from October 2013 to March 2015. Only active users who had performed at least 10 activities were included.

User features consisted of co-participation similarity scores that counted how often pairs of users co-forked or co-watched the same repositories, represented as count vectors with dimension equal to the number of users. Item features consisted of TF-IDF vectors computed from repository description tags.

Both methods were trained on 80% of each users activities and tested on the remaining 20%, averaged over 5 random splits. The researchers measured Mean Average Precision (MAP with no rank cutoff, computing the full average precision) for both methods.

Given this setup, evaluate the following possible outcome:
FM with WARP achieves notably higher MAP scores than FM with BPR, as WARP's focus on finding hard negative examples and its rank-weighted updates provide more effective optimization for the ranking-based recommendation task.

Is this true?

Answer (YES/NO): YES